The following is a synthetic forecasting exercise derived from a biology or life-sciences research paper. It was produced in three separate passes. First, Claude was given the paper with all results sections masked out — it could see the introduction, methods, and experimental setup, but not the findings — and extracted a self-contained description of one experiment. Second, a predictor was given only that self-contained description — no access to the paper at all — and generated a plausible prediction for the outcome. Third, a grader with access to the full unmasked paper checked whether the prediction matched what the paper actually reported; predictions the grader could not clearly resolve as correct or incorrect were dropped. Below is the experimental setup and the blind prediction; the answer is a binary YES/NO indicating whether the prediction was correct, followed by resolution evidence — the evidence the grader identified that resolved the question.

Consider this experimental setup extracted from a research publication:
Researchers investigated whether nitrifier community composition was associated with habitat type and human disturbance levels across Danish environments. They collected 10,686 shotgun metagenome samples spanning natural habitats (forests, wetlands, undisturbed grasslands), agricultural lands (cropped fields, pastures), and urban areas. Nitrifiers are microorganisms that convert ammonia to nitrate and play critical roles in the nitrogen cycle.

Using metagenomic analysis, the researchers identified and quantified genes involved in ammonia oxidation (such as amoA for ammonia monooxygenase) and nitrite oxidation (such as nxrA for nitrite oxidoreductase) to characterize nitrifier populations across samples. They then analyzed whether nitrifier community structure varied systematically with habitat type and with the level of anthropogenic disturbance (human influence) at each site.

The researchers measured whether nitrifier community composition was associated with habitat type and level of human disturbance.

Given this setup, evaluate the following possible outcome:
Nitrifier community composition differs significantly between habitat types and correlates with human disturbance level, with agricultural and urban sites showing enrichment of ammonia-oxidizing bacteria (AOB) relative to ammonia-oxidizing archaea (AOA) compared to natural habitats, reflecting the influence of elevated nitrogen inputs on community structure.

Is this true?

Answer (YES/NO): NO